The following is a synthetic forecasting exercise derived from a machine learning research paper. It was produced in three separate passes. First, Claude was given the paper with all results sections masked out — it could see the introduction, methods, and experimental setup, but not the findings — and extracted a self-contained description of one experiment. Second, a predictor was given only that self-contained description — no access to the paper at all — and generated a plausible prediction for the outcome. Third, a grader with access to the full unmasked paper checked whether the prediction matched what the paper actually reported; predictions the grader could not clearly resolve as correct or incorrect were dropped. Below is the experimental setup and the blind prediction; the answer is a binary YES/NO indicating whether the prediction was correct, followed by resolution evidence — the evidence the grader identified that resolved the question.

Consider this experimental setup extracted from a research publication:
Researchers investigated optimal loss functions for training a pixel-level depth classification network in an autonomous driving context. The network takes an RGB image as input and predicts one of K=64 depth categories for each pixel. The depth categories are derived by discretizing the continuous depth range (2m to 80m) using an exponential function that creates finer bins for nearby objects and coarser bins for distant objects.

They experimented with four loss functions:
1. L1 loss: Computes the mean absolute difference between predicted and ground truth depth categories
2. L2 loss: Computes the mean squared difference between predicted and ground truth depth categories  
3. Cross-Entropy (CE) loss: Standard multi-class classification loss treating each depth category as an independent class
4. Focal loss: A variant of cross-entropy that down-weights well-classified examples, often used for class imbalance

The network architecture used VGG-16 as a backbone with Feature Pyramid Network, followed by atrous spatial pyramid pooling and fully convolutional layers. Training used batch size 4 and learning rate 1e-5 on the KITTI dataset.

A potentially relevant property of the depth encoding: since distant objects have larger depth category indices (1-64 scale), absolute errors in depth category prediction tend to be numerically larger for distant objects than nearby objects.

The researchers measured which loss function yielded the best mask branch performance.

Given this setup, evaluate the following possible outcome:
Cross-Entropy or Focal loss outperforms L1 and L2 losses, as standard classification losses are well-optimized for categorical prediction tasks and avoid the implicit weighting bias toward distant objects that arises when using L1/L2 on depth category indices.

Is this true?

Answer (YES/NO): NO